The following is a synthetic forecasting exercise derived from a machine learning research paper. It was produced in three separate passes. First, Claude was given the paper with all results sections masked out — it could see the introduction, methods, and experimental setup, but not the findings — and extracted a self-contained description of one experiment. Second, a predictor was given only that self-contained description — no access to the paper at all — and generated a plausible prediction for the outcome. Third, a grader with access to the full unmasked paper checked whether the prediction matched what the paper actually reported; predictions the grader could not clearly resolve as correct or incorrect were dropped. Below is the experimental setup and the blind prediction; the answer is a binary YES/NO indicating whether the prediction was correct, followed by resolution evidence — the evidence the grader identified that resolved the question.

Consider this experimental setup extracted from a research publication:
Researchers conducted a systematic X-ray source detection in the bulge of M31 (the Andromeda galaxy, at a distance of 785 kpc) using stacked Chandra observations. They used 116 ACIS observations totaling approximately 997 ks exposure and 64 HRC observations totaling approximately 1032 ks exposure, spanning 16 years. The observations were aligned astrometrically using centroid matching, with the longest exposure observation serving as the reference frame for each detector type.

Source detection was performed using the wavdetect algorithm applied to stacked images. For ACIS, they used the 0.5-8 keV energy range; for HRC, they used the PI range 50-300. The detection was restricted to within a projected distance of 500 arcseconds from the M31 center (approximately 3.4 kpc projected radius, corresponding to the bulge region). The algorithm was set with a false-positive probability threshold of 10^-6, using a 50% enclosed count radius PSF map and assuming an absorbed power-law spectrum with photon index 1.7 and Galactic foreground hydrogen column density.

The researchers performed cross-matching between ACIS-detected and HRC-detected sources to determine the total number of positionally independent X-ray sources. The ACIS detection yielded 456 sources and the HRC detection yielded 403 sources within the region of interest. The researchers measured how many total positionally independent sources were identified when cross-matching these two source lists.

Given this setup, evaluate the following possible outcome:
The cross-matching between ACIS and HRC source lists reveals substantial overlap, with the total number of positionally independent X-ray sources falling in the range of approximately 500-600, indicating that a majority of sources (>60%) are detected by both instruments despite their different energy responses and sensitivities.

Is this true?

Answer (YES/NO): NO